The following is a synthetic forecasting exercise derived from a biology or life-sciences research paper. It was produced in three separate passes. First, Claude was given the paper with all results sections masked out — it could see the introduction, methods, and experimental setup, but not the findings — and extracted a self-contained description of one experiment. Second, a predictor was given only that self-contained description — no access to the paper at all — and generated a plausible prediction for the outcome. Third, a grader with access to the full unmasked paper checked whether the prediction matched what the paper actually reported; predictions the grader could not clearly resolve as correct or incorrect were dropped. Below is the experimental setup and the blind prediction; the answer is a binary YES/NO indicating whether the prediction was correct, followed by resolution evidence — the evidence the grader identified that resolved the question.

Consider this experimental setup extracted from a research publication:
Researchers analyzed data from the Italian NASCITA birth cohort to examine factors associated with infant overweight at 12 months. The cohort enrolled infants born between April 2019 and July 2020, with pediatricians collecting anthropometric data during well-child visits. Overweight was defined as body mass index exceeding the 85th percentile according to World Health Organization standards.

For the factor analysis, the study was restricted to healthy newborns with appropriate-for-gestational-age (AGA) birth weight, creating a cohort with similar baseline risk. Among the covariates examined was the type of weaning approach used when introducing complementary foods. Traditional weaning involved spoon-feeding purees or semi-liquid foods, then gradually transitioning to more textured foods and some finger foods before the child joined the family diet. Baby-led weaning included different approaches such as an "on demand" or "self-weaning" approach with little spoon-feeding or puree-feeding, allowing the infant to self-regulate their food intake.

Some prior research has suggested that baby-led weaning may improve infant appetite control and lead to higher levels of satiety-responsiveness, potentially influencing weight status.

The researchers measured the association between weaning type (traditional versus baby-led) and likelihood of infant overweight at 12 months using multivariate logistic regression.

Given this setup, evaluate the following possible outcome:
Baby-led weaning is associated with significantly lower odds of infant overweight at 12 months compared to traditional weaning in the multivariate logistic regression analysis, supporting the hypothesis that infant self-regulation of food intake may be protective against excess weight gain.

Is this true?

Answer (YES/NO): YES